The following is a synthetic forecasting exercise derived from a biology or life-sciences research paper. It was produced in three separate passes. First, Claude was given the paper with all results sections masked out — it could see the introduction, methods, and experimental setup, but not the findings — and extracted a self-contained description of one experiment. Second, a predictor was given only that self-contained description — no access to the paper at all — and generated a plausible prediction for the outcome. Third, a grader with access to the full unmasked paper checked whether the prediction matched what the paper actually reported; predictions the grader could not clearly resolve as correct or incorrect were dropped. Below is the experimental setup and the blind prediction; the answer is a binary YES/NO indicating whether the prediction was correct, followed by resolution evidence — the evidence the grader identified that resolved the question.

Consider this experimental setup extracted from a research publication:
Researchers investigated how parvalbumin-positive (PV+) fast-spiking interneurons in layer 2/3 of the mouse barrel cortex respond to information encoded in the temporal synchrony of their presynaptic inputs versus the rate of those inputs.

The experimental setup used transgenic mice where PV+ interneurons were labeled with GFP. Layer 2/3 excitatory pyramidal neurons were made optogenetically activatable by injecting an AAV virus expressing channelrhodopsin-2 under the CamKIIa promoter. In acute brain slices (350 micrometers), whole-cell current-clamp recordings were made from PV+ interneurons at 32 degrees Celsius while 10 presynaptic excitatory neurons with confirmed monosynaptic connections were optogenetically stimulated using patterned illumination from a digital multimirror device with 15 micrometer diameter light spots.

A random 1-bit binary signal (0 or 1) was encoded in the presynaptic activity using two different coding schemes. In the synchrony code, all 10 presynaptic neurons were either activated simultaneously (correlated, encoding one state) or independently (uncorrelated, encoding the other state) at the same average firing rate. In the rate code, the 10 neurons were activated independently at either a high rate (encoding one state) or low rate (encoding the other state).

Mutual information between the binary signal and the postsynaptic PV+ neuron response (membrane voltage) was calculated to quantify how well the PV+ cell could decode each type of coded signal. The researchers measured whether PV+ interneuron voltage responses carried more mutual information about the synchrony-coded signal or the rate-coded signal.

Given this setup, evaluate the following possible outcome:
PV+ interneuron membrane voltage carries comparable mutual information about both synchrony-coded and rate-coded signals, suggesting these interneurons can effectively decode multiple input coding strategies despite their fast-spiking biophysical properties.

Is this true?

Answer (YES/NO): NO